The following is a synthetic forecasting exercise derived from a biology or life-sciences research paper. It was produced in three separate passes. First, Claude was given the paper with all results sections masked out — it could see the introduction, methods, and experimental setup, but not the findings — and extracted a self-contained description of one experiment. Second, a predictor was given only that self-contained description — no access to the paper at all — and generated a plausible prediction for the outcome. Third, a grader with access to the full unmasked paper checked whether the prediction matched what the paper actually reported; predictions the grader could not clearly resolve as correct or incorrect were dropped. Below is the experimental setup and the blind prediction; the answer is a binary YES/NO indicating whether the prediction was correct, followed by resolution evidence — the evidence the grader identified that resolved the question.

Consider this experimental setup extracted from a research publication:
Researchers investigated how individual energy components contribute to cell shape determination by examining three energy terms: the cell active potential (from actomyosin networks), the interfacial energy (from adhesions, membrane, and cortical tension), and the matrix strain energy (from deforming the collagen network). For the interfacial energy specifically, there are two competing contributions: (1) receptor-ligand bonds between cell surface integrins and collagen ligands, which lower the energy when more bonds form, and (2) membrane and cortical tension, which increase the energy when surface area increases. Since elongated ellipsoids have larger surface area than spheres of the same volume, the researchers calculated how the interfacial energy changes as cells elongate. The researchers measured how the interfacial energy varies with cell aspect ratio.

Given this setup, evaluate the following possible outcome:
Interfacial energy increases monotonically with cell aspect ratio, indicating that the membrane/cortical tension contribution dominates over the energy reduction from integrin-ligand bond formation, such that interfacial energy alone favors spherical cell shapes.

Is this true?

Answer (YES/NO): YES